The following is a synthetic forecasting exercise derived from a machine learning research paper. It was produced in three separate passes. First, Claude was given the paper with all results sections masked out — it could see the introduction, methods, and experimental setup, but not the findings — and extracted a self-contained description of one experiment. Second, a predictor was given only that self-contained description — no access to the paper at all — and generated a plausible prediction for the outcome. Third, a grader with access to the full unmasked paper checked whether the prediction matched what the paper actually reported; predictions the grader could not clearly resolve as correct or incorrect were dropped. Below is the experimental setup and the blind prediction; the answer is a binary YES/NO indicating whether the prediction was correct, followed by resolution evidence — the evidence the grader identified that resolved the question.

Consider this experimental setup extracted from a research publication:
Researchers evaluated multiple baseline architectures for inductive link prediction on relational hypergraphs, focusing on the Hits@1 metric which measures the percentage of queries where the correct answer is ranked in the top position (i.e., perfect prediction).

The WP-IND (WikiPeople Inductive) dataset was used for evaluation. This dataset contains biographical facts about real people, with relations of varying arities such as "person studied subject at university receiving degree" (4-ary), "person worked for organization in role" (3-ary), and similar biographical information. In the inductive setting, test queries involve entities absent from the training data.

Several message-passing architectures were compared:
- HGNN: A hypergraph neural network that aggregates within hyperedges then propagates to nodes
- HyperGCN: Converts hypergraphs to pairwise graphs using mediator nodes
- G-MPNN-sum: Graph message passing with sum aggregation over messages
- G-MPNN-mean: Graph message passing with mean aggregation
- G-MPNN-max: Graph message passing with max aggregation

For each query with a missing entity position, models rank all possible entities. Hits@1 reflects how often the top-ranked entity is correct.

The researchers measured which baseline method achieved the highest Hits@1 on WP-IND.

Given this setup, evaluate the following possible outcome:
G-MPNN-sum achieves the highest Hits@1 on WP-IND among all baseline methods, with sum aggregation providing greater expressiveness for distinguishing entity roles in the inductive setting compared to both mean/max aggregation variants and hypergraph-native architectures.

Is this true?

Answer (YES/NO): NO